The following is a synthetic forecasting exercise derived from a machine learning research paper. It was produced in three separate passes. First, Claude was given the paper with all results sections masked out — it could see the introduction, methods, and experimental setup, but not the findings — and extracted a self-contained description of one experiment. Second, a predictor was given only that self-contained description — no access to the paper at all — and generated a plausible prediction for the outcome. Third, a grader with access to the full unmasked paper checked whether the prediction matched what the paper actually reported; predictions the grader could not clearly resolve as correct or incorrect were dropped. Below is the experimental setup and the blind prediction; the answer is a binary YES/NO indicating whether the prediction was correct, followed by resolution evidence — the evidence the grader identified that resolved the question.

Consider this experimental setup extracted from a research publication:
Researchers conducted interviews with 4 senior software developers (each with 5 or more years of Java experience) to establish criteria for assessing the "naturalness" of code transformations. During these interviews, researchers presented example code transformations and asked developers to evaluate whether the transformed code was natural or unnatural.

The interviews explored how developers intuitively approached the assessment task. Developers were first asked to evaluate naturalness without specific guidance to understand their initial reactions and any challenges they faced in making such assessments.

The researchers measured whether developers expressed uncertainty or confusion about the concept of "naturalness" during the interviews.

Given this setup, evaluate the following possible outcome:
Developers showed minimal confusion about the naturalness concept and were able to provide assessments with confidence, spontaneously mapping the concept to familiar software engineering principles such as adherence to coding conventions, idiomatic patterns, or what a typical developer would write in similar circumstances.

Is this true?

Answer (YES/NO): NO